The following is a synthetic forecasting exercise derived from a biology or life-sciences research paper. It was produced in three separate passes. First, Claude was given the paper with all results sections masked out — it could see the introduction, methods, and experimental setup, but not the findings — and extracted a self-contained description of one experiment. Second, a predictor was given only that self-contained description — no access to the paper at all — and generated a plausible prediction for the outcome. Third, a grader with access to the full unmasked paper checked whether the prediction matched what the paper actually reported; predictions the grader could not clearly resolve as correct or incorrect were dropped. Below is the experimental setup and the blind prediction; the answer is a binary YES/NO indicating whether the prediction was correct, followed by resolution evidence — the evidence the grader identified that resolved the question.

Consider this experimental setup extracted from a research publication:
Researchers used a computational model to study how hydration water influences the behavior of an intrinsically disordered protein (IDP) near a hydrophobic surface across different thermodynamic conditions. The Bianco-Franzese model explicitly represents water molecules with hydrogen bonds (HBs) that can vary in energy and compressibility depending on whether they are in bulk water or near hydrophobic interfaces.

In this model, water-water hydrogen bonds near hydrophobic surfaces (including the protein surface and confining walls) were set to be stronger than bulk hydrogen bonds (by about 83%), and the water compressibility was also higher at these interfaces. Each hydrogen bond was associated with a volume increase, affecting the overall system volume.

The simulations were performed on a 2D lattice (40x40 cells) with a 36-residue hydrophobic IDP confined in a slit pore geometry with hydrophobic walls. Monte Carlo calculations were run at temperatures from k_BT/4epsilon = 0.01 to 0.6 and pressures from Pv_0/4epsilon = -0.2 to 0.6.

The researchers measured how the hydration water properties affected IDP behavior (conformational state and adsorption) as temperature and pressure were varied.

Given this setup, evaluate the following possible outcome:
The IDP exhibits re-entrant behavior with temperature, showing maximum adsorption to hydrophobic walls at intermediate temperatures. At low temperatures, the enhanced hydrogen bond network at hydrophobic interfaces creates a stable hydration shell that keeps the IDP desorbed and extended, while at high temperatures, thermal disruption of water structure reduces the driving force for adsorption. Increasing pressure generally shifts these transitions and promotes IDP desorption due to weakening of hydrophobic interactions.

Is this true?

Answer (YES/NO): NO